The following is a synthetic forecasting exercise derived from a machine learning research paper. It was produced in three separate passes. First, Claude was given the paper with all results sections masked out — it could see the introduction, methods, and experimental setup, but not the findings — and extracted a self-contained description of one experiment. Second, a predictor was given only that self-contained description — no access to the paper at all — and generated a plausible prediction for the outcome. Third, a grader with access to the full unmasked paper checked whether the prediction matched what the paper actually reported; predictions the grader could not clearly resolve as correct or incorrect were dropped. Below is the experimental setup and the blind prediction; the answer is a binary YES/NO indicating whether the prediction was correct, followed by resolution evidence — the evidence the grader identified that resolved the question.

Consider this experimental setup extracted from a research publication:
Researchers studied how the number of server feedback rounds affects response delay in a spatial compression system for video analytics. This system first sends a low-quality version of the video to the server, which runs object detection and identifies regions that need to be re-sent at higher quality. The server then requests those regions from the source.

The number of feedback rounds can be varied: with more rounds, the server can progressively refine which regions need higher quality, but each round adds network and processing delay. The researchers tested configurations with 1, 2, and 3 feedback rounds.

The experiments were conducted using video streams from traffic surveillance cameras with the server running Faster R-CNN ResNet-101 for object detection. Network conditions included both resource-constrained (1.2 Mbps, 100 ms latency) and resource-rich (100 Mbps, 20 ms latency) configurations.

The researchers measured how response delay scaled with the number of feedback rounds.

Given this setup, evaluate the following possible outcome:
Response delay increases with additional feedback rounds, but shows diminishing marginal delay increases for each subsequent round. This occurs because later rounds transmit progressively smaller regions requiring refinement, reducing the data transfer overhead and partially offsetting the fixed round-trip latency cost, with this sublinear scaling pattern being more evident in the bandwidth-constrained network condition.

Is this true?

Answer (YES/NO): NO